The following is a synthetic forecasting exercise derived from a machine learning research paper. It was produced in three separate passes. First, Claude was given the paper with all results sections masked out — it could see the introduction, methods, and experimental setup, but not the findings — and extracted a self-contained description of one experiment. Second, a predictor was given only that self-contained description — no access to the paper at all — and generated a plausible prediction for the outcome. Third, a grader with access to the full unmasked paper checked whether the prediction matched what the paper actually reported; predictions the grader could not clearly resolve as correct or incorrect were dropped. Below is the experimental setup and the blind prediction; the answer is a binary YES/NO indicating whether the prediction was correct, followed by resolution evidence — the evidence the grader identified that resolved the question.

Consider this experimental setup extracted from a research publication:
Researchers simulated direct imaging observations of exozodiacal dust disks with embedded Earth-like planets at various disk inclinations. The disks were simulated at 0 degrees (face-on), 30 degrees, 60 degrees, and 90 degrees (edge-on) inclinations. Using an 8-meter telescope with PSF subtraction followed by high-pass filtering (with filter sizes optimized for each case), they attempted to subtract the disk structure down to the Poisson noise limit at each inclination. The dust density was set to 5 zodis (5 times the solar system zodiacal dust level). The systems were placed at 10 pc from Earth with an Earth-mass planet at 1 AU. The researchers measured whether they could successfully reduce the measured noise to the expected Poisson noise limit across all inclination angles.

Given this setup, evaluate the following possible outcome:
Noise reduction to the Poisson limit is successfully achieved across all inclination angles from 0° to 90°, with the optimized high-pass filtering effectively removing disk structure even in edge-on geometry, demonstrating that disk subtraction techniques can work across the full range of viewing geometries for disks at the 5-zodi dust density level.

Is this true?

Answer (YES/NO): NO